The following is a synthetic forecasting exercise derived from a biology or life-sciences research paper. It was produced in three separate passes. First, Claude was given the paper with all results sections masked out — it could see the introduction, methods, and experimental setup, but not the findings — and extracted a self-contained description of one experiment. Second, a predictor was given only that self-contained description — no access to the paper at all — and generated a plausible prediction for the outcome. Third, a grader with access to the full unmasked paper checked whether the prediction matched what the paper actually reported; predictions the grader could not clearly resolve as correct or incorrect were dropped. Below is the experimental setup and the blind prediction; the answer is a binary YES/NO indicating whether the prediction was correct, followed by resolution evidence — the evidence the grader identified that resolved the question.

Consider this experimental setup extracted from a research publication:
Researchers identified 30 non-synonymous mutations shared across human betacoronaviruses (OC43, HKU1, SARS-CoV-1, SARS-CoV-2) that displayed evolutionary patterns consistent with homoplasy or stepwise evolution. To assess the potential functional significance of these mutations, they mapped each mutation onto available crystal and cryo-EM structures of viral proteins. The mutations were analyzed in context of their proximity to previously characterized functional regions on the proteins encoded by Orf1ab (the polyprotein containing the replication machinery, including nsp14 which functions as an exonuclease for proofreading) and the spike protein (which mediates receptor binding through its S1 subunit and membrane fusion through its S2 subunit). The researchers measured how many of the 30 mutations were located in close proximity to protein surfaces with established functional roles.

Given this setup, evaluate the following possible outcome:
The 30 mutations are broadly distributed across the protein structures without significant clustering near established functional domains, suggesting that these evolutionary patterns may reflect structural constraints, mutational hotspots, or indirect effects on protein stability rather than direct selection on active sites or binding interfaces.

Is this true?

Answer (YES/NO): NO